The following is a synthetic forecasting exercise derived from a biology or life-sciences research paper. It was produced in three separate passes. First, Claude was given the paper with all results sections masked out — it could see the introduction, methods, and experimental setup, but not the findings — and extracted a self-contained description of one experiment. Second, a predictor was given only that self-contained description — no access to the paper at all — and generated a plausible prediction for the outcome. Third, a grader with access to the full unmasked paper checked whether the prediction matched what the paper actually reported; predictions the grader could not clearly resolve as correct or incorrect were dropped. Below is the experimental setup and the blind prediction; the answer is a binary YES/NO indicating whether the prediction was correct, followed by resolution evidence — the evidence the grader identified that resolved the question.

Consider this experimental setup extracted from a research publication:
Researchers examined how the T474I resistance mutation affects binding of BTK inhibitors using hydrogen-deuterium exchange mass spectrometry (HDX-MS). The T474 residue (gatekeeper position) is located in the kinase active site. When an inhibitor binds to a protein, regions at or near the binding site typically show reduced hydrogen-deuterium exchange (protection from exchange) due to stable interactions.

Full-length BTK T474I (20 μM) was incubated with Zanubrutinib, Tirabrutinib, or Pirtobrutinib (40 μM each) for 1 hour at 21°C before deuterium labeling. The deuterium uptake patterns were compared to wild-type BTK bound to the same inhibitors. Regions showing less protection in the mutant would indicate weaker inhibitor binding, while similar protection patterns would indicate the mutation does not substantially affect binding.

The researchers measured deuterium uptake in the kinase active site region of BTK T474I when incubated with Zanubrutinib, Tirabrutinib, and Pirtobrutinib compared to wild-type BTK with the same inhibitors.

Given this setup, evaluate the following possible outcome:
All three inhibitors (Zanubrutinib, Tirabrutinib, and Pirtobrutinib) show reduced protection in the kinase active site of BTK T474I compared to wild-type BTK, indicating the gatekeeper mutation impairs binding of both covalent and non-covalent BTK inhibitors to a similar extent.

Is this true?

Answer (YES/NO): YES